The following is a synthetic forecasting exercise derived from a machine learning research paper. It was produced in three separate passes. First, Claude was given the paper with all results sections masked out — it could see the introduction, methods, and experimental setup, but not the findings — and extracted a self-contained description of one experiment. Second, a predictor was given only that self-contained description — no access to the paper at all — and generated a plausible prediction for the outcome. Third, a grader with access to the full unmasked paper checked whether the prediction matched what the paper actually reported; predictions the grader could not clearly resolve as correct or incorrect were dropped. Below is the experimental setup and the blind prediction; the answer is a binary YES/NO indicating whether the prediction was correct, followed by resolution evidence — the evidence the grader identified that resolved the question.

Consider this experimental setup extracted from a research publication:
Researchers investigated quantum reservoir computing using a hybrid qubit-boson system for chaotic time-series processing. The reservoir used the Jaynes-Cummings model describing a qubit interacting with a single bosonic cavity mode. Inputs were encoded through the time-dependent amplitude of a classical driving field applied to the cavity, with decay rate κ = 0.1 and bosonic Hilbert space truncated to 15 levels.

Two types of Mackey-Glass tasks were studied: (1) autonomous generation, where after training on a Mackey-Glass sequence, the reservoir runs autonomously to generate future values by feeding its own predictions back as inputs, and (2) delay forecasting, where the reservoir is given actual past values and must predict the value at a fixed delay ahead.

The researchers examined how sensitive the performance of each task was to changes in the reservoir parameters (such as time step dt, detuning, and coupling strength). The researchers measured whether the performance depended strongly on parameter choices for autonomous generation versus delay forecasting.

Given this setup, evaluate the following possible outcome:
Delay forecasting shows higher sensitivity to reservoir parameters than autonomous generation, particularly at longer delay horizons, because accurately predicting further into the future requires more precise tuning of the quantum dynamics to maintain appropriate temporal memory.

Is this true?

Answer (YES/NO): NO